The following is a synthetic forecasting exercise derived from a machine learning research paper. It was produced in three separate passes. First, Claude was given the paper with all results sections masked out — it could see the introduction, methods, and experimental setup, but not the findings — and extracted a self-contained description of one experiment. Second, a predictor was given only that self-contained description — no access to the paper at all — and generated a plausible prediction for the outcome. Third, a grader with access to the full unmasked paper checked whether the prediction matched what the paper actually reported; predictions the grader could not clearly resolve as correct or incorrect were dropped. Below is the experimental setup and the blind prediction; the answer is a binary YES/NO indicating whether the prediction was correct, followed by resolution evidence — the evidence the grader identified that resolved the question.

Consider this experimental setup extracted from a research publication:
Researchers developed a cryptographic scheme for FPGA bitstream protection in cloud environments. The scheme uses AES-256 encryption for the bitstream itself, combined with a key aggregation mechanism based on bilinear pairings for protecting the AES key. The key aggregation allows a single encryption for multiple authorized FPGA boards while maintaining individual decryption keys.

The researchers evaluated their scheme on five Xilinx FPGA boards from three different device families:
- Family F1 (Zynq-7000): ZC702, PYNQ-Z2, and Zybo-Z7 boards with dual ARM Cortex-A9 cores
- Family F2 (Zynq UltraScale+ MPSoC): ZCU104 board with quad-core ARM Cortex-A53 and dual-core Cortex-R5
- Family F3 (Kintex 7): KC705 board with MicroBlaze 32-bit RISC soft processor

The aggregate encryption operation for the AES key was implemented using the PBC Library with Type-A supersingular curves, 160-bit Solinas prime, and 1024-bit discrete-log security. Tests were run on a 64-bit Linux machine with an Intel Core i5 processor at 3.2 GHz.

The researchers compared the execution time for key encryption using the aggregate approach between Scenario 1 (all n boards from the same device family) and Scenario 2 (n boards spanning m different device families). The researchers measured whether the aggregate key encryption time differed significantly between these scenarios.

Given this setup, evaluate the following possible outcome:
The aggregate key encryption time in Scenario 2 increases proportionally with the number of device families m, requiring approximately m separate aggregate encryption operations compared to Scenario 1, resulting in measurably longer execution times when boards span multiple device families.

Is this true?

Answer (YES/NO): NO